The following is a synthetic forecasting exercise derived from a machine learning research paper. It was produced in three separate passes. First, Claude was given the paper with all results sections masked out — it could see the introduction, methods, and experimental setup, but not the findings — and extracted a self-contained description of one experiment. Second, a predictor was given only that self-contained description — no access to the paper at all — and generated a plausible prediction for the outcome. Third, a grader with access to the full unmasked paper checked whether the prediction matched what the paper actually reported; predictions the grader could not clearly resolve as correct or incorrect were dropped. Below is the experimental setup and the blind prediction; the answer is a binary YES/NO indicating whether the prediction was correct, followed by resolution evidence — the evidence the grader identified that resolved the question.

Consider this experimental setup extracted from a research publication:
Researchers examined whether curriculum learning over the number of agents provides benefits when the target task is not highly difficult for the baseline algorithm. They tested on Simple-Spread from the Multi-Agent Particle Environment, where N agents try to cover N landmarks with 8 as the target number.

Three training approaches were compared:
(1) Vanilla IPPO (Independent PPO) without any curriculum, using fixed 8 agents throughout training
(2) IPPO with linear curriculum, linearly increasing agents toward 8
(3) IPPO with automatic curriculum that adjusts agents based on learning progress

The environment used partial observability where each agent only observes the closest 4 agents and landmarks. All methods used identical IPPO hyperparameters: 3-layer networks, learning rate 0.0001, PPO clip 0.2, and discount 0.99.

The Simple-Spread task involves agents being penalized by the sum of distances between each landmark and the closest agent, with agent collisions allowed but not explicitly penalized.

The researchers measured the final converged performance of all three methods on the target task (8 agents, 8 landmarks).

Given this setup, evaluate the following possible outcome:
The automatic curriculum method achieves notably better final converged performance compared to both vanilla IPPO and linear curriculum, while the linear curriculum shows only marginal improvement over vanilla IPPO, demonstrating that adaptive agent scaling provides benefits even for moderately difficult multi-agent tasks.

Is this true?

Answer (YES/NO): NO